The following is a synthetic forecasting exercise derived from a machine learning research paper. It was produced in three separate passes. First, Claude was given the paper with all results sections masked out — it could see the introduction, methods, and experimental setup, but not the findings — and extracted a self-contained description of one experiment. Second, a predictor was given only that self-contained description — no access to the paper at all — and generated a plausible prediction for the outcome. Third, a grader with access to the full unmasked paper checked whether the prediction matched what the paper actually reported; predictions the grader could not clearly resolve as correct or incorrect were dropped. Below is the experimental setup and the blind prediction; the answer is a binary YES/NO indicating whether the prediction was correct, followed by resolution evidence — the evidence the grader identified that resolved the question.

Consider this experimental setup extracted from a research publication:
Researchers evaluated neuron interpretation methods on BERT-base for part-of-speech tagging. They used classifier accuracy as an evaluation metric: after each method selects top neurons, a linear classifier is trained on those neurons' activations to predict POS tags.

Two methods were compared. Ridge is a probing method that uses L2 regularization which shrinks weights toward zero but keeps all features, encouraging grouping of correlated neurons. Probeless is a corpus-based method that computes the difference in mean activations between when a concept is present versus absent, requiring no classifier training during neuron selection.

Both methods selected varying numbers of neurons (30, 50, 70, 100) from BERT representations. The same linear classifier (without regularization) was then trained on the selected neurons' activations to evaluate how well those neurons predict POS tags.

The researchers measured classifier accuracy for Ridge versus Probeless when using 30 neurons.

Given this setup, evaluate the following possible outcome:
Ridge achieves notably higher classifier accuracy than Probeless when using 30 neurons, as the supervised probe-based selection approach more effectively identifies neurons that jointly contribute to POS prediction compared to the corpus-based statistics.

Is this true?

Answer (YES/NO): YES